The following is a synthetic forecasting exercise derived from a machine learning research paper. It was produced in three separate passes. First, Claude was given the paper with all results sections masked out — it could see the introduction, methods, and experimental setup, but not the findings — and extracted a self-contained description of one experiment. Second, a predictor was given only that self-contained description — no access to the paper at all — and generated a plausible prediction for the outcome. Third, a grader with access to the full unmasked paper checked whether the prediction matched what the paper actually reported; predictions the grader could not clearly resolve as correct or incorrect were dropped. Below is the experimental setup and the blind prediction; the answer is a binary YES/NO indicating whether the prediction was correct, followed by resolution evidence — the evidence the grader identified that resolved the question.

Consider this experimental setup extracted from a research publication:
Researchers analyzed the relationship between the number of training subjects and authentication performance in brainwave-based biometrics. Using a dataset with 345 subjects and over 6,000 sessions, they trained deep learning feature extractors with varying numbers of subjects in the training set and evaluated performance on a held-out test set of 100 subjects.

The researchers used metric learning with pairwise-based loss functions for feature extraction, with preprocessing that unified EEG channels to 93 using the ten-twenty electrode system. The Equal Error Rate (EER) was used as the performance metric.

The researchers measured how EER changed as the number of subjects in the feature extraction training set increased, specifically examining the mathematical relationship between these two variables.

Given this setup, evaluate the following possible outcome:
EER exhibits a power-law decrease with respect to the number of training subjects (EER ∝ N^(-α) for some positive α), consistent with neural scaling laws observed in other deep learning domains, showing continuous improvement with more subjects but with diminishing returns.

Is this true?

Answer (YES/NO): NO